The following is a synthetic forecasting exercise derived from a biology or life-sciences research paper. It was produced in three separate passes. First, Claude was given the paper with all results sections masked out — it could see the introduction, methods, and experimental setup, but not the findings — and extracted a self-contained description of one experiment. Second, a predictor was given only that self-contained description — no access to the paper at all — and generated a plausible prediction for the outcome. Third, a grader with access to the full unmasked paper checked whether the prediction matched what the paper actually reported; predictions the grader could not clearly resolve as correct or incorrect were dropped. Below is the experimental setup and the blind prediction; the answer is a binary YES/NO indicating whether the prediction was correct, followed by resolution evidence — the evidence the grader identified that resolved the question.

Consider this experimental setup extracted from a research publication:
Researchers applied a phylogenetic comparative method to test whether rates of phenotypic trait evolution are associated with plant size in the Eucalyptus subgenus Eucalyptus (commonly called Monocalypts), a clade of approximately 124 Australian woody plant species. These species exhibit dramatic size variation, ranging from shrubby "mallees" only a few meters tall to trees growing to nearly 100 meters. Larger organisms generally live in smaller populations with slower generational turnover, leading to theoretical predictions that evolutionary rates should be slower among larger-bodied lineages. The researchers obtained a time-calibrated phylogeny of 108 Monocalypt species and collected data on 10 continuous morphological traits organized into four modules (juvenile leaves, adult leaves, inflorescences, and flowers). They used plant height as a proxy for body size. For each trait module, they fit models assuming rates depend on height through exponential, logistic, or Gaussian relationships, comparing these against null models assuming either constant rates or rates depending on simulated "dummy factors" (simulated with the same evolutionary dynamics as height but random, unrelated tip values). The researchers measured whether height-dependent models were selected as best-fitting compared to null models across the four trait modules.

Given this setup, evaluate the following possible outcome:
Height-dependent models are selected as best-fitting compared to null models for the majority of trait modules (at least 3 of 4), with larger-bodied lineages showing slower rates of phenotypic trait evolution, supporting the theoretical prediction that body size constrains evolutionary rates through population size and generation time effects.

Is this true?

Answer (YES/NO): NO